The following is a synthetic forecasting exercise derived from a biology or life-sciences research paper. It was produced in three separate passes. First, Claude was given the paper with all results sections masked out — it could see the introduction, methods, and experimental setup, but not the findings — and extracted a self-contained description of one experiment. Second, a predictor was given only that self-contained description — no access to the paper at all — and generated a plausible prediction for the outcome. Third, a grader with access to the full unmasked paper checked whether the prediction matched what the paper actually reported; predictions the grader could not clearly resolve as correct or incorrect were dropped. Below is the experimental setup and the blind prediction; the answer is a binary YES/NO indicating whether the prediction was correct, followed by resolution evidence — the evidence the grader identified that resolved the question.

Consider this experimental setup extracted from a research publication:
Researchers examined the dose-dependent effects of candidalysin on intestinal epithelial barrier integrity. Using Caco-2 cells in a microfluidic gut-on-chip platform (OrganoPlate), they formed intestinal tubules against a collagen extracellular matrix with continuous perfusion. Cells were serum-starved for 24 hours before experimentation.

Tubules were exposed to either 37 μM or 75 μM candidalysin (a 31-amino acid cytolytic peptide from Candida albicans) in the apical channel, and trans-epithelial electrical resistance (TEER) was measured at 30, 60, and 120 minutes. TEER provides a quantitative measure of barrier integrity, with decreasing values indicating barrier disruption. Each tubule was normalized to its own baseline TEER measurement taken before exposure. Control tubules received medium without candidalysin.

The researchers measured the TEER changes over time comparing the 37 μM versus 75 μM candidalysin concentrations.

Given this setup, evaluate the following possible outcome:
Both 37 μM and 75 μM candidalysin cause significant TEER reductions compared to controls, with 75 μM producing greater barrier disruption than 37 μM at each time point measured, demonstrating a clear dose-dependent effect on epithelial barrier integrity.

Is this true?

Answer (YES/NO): NO